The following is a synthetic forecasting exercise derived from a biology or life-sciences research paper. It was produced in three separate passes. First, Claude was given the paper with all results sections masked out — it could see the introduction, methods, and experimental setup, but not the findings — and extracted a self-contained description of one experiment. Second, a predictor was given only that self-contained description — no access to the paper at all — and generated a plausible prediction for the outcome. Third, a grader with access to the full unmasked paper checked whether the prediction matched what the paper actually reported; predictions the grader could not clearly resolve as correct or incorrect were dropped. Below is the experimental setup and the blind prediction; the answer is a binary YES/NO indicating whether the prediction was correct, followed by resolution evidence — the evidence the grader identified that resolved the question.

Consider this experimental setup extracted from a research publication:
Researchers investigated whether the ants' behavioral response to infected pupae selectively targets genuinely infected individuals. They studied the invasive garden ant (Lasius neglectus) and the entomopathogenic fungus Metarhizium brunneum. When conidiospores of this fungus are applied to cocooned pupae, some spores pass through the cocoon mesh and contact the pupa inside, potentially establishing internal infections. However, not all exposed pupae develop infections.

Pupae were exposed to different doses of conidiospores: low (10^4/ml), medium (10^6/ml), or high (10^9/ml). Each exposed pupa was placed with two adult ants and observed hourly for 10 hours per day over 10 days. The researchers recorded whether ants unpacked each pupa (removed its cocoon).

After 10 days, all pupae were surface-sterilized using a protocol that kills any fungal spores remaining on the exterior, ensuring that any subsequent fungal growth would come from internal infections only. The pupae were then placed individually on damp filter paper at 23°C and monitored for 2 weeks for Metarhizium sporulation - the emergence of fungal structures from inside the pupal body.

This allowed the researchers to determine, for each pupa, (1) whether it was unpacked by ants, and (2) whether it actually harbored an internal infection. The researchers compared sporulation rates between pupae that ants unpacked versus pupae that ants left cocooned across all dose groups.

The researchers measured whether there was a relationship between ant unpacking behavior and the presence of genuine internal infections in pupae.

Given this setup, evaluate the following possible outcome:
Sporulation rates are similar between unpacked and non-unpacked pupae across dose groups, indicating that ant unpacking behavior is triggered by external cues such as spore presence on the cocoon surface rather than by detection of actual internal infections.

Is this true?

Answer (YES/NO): NO